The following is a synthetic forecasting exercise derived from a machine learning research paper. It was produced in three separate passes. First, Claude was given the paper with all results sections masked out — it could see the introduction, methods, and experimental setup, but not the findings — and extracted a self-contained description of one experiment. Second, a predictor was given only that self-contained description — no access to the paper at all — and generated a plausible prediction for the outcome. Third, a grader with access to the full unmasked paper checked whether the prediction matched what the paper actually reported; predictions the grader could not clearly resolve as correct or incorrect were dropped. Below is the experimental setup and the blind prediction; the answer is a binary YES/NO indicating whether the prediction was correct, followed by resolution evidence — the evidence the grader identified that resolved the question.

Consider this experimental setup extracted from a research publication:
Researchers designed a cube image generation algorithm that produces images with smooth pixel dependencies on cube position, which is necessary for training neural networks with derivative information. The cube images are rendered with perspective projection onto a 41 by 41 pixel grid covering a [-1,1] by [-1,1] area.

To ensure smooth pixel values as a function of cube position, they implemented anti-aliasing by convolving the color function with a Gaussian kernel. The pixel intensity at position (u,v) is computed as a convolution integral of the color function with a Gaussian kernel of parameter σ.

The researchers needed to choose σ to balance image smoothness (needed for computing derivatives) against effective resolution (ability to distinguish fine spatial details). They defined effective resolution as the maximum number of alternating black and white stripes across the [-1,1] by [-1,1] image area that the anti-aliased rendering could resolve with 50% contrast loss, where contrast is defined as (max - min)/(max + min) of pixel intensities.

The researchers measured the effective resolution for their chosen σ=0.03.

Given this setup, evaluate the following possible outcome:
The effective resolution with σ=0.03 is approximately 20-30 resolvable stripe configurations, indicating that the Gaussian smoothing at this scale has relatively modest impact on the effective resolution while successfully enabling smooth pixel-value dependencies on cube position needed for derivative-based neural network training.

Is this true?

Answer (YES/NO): YES